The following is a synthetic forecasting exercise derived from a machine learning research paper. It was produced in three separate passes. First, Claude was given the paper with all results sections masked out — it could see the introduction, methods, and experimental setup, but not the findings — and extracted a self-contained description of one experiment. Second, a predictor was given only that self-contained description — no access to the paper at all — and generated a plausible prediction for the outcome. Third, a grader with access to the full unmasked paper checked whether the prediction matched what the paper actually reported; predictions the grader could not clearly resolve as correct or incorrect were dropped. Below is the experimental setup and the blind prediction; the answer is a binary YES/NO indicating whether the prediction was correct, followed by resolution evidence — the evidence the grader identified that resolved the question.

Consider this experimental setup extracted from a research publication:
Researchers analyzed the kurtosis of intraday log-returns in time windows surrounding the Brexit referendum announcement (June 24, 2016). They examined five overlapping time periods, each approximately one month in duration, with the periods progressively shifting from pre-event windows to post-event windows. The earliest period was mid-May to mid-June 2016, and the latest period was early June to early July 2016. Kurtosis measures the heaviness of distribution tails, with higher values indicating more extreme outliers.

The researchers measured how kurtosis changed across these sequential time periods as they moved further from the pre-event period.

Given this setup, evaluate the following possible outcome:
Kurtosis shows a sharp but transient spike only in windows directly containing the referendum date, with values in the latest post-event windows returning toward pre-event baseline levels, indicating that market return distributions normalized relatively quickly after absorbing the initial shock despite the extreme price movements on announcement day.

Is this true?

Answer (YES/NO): NO